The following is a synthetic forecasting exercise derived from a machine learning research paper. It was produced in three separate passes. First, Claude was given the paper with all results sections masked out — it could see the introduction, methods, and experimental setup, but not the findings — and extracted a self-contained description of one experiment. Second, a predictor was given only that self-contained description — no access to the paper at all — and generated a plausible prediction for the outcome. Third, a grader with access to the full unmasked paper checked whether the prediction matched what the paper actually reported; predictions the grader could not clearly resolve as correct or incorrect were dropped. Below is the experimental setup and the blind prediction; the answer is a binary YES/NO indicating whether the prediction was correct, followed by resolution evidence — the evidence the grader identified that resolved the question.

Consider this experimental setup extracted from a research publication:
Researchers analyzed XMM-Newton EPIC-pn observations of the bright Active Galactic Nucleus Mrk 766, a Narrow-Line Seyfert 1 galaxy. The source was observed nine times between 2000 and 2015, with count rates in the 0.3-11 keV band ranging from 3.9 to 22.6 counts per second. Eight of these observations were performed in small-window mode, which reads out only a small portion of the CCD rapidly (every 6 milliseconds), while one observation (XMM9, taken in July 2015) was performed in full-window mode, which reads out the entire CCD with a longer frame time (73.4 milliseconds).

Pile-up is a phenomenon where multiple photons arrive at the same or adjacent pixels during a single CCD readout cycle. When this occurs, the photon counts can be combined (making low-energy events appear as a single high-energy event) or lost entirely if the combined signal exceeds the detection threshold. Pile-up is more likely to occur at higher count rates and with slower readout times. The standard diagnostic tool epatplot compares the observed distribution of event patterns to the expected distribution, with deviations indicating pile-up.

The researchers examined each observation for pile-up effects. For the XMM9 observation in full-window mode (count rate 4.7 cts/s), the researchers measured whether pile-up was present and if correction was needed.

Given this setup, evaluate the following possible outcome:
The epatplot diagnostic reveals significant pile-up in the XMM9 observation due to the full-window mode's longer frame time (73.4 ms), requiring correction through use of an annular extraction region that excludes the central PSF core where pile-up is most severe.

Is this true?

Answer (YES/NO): YES